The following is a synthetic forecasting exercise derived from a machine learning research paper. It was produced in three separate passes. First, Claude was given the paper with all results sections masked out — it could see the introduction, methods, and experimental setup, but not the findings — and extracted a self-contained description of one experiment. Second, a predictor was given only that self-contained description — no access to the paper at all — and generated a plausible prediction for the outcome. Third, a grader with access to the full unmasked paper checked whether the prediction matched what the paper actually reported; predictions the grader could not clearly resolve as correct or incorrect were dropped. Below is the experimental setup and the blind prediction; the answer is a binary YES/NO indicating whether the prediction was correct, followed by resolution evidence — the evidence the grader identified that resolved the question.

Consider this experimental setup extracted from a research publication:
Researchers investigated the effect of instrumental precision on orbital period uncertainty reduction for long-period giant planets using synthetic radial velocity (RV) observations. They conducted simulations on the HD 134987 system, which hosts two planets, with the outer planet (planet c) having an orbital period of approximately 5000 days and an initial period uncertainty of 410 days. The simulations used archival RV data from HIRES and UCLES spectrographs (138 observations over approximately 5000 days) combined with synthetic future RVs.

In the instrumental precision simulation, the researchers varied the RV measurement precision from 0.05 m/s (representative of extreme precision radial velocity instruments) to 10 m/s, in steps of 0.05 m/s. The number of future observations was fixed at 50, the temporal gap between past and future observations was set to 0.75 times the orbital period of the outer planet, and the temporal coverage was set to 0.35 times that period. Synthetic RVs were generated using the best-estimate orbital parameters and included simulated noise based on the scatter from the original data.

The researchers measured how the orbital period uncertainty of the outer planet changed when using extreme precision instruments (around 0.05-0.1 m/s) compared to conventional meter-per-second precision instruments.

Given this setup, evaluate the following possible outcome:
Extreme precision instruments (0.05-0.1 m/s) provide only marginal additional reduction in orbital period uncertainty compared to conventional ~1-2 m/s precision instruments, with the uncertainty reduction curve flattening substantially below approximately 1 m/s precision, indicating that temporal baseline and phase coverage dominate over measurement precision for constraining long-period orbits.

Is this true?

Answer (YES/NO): YES